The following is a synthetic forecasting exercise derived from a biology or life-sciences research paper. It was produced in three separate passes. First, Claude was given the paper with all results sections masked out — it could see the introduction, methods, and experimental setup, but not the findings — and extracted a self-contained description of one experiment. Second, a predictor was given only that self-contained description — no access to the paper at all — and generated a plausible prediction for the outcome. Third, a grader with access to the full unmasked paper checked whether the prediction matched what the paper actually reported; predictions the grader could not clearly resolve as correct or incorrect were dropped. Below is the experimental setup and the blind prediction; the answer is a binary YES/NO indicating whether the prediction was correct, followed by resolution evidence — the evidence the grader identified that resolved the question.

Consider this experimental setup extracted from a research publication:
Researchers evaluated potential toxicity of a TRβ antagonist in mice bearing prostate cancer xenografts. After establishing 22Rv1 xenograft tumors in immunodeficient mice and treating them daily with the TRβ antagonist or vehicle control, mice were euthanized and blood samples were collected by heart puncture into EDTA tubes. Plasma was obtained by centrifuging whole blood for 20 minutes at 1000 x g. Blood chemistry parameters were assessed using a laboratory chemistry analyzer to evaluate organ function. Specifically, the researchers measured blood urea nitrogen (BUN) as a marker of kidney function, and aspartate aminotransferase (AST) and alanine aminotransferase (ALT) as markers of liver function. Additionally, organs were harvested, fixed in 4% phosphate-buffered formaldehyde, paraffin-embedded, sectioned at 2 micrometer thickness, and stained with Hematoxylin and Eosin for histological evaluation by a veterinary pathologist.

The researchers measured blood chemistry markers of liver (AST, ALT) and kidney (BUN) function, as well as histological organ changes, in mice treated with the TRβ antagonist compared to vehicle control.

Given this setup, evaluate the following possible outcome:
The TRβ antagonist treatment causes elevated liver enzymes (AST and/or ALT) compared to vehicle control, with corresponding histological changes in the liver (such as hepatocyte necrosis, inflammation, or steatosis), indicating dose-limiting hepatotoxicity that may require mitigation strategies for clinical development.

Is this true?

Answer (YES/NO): NO